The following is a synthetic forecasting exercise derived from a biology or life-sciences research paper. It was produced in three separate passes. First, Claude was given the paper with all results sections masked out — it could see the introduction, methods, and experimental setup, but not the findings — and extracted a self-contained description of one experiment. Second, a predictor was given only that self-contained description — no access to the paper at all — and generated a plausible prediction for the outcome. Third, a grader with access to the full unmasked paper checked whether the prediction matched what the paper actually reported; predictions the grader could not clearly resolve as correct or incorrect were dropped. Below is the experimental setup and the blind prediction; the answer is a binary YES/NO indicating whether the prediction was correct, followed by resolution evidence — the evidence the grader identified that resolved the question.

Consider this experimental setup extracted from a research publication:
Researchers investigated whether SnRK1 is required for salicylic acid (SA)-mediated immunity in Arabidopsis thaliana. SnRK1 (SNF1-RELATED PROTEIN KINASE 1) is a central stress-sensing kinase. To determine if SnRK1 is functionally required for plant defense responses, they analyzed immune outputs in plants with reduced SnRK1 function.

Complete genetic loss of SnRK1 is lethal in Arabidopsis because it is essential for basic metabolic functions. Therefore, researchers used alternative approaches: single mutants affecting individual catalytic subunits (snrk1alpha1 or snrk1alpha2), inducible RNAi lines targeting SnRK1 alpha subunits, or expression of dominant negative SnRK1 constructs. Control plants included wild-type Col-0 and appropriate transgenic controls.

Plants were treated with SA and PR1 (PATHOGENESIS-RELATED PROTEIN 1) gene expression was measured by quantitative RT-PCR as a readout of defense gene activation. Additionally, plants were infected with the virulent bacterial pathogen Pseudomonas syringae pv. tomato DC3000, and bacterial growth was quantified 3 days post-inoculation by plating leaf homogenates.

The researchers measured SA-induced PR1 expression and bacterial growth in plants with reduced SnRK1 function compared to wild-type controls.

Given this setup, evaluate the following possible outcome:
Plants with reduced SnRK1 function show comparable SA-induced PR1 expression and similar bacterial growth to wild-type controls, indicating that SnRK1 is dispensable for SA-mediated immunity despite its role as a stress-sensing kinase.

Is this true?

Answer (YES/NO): NO